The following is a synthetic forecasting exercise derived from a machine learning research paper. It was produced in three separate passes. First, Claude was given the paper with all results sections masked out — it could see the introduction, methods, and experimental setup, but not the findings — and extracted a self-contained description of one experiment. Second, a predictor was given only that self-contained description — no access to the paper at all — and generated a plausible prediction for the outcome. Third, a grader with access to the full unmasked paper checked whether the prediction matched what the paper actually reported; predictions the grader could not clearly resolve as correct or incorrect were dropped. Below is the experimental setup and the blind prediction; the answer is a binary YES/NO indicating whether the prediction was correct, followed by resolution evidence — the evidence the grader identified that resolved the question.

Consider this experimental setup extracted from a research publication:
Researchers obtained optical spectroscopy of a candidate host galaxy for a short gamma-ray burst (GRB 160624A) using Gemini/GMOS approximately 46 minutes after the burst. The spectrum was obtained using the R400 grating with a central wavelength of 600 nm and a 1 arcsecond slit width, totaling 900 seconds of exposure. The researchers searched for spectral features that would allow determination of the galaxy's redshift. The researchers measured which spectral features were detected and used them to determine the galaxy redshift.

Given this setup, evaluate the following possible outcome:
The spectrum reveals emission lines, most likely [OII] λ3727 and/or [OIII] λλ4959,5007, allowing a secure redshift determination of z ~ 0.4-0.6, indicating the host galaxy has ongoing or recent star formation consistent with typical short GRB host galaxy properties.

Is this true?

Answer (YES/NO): YES